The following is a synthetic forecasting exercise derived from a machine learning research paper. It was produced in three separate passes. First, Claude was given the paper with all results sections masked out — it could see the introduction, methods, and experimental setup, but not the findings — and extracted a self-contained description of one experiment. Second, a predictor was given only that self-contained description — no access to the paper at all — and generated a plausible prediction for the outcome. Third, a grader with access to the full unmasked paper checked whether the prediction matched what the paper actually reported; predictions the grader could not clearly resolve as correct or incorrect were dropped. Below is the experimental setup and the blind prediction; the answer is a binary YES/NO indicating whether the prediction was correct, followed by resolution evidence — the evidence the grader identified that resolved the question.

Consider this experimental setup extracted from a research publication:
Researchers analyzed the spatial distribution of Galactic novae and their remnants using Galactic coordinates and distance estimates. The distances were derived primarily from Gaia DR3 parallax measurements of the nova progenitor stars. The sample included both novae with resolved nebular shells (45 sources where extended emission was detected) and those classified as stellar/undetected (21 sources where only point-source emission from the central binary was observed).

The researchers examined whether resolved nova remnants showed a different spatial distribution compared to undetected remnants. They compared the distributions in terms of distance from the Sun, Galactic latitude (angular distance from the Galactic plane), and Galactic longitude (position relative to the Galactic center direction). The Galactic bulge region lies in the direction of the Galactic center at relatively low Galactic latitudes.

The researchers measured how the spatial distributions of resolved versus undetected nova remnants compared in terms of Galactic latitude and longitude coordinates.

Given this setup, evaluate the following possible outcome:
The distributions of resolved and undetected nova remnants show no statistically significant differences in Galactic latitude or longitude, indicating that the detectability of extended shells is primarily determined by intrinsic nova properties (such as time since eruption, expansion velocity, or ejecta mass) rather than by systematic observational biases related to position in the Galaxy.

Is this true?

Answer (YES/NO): NO